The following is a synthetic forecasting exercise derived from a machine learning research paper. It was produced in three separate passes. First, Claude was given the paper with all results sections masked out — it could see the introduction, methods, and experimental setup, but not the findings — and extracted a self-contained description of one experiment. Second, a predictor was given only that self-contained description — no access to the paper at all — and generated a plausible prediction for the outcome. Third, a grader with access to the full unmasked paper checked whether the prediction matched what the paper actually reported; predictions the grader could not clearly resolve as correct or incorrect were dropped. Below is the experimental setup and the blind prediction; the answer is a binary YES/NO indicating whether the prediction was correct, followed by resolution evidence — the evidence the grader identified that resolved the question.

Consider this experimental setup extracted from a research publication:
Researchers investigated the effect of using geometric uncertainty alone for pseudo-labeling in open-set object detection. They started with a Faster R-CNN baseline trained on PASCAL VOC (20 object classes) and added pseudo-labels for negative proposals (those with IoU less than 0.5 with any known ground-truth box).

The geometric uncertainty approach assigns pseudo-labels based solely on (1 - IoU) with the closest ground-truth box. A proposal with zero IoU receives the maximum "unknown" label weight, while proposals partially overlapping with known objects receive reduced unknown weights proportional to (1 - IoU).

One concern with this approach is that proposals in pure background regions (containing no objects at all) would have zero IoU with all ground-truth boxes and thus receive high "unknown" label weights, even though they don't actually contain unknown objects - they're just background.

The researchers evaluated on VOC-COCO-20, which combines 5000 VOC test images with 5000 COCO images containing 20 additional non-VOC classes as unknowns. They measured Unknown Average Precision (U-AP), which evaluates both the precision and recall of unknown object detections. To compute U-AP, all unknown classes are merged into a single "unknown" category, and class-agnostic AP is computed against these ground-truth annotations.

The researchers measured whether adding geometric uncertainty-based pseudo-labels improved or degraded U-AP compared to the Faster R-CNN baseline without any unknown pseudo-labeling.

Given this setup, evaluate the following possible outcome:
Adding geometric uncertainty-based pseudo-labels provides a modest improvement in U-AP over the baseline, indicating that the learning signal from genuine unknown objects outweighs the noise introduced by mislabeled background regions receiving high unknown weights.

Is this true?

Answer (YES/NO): NO